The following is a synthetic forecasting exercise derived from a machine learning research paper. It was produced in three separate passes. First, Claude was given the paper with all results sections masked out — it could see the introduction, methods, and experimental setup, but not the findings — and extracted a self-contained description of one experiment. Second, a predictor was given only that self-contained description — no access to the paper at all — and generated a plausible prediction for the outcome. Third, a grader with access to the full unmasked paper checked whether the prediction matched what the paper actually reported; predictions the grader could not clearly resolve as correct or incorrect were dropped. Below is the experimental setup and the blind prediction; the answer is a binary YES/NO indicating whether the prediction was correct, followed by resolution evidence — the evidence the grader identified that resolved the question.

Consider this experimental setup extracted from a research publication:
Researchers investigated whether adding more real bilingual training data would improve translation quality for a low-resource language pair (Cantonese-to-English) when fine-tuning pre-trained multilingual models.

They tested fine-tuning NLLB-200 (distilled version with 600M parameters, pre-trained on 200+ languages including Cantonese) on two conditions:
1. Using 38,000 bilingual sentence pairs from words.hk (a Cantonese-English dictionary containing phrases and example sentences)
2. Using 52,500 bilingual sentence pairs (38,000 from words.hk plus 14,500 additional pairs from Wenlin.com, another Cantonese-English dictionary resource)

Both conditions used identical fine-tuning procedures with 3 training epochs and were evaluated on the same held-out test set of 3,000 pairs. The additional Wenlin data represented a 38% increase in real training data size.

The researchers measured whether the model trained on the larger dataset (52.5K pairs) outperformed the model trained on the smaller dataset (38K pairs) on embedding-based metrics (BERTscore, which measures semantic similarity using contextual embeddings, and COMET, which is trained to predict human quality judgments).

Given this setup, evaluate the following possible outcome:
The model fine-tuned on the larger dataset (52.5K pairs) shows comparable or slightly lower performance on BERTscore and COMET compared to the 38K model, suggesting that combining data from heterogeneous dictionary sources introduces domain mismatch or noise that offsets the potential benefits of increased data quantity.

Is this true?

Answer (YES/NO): NO